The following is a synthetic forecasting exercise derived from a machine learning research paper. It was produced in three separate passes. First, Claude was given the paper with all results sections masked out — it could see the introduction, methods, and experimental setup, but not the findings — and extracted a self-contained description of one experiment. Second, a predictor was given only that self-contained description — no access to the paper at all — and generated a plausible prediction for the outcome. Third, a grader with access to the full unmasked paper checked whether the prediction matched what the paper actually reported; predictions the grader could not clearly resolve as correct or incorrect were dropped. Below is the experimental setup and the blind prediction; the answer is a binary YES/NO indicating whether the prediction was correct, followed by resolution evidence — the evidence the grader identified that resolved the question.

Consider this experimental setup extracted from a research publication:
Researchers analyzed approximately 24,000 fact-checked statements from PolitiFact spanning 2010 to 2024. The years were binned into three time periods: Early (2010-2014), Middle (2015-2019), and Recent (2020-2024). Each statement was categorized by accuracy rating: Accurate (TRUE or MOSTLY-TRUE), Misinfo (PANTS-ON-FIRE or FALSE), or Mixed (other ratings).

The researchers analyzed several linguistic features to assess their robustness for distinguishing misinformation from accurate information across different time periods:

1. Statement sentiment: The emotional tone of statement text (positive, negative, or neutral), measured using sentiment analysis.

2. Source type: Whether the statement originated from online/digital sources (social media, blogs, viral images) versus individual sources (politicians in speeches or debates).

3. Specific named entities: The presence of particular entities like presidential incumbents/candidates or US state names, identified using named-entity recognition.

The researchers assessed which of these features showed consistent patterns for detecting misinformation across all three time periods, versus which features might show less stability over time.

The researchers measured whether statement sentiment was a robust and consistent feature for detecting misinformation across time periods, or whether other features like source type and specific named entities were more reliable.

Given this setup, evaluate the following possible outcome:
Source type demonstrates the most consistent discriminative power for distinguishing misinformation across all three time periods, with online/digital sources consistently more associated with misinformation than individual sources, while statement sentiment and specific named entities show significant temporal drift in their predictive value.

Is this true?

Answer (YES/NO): NO